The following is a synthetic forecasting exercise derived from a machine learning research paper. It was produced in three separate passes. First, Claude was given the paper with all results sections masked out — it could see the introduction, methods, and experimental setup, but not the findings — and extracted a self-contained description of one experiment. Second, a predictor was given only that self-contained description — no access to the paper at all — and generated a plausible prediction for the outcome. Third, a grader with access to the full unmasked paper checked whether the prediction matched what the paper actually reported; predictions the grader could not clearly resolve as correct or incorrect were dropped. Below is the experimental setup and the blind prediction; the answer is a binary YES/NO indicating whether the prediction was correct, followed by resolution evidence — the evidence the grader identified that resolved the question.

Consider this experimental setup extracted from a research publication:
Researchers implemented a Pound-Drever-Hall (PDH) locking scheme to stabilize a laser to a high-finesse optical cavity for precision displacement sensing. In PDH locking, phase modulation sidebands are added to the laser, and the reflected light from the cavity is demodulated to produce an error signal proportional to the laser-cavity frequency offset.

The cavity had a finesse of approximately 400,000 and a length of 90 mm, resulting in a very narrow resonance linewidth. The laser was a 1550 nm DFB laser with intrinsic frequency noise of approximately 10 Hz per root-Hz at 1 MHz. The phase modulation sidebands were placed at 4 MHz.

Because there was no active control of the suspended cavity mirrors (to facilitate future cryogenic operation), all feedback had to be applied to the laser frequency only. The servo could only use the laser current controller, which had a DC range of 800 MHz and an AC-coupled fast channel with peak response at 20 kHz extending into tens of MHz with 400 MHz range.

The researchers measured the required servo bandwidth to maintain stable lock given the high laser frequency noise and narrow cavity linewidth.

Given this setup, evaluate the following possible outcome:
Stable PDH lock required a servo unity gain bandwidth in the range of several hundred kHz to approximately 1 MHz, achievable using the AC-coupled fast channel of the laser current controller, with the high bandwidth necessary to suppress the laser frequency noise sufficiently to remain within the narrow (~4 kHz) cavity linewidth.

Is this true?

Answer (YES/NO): YES